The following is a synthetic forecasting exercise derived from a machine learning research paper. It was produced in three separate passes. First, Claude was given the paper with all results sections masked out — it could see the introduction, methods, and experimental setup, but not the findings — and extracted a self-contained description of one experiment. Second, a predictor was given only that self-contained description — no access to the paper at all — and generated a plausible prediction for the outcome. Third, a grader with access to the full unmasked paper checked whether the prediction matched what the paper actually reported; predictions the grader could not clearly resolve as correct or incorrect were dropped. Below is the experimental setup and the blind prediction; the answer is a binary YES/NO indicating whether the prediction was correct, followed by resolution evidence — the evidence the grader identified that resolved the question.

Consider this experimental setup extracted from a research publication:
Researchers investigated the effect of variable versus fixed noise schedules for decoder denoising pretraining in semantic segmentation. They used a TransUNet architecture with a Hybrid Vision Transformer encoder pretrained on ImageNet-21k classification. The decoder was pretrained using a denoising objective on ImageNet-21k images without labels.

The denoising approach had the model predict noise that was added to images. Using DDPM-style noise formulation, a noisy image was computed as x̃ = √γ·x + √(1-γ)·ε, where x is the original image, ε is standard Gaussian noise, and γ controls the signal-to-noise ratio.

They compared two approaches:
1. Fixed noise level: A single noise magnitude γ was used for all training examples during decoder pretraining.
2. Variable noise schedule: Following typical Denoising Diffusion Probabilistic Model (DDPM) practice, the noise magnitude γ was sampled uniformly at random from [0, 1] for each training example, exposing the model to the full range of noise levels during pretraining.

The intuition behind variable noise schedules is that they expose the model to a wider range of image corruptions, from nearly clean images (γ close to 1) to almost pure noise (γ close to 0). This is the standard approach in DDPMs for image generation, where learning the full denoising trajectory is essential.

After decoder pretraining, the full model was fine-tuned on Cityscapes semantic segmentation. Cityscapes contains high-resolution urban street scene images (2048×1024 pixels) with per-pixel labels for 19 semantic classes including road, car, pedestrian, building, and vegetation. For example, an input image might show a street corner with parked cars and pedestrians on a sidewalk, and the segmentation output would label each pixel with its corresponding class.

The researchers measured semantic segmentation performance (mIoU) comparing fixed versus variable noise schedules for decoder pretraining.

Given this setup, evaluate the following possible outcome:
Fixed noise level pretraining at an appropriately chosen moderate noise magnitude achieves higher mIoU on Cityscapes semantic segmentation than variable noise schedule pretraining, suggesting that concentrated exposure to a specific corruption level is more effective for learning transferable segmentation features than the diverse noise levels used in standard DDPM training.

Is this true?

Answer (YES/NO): NO